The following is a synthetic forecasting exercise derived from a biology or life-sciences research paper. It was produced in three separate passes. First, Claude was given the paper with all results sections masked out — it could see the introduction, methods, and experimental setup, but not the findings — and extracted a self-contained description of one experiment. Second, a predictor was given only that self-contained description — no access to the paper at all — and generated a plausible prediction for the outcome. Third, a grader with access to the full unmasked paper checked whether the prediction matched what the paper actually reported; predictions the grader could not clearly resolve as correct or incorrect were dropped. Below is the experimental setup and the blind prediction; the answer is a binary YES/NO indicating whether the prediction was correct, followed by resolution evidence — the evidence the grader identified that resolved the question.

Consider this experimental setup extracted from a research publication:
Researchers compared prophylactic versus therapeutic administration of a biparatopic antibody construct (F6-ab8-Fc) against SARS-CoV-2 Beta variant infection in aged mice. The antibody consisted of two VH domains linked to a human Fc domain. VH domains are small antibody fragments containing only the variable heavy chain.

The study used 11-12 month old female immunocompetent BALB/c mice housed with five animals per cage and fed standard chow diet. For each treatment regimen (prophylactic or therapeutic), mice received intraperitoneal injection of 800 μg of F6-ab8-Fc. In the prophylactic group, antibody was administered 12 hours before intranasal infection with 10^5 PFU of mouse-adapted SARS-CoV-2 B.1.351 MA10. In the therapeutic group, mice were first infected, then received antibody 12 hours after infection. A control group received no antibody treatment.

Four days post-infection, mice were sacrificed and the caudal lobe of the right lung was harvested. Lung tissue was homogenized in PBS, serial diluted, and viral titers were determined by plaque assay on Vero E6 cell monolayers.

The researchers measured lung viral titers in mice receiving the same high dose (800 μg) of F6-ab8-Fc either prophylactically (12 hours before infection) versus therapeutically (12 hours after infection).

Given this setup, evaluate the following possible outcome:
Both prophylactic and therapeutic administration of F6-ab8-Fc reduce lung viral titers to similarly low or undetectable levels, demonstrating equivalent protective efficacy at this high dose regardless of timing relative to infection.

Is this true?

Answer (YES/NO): NO